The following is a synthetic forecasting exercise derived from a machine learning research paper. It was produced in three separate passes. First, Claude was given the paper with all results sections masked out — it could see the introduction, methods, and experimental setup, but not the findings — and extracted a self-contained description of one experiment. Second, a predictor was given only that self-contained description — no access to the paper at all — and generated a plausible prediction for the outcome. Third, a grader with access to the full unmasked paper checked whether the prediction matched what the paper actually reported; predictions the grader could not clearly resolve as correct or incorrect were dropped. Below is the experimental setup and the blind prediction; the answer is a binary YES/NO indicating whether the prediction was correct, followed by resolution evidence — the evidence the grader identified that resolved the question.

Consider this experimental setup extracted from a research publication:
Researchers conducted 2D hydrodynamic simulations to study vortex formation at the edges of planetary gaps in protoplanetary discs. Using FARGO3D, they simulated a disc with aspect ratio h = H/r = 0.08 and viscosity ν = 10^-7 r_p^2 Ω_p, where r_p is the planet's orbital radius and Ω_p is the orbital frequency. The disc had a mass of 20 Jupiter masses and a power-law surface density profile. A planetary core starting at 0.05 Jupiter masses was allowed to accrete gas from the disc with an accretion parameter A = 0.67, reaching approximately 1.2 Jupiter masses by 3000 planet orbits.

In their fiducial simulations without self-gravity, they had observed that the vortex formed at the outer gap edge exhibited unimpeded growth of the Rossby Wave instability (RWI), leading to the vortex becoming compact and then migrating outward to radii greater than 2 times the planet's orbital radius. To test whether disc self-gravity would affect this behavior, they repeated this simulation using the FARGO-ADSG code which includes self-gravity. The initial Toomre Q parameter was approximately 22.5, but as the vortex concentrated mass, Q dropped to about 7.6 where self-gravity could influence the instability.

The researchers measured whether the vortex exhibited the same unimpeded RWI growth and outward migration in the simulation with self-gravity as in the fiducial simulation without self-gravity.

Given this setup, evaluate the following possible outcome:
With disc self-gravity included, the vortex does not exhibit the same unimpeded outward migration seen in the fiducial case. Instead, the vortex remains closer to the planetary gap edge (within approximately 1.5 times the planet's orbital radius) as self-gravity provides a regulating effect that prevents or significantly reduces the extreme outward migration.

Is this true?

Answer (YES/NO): YES